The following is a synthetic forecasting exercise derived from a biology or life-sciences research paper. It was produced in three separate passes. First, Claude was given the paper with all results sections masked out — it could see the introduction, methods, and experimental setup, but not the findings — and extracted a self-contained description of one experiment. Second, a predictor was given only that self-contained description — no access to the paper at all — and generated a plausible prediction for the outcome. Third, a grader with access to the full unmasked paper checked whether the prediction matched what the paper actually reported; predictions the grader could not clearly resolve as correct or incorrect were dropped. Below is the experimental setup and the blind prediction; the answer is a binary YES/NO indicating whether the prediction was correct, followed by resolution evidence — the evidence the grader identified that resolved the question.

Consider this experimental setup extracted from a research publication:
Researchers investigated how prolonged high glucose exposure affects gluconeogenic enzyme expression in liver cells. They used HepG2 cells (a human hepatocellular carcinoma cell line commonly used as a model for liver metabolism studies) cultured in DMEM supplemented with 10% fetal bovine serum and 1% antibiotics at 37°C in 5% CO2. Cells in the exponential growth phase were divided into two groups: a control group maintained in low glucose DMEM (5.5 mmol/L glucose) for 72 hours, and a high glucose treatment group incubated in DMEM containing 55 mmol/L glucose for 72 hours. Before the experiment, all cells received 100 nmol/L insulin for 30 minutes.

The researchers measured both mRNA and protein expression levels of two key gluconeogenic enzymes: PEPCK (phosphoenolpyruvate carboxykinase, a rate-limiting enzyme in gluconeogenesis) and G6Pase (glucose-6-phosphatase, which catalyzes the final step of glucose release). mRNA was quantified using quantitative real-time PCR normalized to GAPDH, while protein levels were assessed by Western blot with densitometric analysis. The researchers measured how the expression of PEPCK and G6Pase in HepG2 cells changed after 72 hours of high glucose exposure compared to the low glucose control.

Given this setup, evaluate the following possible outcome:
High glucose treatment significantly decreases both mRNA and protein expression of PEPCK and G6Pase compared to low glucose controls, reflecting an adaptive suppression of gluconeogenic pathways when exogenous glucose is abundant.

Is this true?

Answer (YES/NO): NO